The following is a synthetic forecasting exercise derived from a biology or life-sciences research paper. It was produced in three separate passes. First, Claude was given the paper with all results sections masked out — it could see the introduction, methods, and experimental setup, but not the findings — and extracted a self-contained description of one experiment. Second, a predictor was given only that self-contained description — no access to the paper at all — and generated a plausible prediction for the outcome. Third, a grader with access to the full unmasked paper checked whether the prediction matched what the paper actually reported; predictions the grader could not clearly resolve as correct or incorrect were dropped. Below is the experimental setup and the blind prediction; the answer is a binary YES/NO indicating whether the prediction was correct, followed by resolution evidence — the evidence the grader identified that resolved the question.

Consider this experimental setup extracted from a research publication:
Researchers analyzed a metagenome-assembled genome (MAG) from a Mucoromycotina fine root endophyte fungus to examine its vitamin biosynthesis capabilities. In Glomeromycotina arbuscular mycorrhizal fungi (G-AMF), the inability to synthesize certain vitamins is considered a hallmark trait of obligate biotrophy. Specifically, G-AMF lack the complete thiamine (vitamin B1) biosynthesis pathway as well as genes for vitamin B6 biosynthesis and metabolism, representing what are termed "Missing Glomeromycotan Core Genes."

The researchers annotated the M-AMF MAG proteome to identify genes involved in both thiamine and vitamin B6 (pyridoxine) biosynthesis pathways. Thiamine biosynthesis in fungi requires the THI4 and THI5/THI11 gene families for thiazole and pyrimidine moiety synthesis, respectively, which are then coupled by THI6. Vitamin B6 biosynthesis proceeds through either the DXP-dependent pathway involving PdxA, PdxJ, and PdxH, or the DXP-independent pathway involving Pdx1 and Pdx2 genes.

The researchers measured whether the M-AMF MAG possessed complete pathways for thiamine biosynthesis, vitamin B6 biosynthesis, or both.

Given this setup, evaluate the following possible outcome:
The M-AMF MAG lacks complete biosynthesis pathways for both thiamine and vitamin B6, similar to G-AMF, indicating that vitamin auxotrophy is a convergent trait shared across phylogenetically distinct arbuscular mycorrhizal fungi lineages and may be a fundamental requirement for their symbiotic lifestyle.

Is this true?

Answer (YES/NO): NO